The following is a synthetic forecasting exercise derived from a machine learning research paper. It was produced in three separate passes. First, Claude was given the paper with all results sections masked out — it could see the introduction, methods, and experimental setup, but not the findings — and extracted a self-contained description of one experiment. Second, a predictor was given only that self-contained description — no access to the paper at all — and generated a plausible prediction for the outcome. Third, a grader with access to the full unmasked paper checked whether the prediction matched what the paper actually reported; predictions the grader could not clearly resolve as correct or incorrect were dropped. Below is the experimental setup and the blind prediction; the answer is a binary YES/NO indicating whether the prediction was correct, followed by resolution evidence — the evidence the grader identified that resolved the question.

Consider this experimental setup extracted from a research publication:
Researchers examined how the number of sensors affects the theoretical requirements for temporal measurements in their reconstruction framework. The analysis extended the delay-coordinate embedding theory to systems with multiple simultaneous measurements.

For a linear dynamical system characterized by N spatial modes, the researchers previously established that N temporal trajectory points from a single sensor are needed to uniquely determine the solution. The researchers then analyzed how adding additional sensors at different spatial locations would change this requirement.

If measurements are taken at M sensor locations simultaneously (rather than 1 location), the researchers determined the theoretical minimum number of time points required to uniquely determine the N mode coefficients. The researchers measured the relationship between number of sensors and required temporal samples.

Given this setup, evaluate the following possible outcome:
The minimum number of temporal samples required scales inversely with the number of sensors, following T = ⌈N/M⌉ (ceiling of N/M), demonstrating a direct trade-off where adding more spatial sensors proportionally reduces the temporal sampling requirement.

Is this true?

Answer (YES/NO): YES